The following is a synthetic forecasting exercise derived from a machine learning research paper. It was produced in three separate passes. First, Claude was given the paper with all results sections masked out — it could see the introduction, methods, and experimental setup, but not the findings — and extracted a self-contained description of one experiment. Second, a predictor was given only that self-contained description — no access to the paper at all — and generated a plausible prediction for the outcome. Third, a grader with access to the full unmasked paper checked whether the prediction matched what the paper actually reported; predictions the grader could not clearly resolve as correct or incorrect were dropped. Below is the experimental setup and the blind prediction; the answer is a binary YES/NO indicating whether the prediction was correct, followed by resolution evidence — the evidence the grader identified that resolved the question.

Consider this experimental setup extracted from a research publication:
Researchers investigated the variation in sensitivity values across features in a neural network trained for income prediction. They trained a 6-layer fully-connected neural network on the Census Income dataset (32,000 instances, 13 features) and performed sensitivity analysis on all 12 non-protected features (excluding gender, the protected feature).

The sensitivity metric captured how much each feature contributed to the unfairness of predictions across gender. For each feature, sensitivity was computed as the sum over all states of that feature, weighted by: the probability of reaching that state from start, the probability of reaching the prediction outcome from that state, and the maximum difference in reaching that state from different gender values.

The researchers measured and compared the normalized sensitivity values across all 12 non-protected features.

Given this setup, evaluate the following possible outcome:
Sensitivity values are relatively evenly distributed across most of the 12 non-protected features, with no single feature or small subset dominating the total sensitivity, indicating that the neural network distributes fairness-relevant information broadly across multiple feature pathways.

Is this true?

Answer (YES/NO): NO